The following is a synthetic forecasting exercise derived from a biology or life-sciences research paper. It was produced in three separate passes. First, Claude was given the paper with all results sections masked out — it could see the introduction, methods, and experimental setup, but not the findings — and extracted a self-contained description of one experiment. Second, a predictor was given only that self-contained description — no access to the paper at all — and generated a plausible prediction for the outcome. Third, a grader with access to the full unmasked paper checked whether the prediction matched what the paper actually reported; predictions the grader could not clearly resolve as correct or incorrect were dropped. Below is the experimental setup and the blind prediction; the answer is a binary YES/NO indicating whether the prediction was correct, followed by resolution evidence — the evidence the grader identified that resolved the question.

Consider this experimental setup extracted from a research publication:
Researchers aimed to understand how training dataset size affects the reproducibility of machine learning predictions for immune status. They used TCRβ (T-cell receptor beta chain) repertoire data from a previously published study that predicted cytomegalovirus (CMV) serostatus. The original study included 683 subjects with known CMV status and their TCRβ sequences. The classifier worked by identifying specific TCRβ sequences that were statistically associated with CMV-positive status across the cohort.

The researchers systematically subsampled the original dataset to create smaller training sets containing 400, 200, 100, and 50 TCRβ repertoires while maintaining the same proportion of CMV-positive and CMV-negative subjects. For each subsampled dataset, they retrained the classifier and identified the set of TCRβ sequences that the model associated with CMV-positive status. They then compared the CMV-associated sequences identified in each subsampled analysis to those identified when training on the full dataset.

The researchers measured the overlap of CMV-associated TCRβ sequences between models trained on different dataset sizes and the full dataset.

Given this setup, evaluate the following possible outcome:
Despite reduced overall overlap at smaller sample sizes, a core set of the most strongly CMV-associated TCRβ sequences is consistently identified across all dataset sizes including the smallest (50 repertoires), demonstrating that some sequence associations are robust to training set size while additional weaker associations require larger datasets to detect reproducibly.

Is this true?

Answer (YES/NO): NO